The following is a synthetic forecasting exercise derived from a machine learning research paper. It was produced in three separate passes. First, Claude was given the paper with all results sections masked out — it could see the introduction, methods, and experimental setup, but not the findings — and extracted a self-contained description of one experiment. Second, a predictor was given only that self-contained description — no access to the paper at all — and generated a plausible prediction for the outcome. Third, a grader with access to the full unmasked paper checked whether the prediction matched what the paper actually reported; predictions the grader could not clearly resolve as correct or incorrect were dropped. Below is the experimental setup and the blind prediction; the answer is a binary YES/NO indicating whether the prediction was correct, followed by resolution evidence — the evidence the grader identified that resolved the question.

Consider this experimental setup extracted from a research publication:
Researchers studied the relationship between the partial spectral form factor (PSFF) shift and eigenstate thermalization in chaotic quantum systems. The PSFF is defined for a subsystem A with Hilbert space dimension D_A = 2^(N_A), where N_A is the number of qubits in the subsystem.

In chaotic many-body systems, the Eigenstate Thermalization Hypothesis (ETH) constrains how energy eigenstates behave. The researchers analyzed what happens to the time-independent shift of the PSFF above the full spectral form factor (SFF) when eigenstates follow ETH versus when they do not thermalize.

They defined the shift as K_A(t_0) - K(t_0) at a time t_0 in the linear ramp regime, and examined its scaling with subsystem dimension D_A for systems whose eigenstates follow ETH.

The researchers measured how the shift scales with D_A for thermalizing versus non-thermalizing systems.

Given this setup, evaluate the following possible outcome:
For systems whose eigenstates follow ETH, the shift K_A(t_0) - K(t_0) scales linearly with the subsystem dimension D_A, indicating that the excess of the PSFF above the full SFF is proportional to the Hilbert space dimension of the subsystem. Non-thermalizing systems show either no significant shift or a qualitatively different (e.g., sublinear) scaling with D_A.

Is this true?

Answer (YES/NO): NO